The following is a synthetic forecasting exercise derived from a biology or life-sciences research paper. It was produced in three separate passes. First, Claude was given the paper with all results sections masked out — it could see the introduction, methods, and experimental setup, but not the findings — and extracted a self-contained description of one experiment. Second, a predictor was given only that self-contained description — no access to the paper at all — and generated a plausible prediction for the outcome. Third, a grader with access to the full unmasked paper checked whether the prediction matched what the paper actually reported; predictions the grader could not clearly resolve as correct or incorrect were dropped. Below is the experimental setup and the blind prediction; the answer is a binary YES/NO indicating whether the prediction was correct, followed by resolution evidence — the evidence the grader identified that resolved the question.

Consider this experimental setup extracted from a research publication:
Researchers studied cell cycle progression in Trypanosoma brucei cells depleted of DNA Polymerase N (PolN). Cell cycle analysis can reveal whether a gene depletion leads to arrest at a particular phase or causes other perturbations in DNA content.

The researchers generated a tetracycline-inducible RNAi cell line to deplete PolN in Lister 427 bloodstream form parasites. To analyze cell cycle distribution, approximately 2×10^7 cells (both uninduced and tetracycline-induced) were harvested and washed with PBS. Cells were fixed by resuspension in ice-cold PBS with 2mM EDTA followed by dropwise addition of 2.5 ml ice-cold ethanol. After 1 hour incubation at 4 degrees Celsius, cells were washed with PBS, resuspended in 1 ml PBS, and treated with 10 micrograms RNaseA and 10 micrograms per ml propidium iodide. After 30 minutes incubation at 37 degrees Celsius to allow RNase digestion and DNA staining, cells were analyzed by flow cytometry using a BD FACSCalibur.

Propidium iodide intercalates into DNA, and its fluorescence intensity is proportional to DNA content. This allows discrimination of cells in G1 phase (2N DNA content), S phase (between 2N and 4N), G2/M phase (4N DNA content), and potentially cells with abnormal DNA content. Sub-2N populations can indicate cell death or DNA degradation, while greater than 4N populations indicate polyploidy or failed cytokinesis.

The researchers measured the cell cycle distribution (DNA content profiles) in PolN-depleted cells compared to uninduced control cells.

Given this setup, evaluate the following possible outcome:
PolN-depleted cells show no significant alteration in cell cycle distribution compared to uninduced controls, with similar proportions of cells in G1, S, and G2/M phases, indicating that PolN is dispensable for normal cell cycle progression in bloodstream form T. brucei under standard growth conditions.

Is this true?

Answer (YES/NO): NO